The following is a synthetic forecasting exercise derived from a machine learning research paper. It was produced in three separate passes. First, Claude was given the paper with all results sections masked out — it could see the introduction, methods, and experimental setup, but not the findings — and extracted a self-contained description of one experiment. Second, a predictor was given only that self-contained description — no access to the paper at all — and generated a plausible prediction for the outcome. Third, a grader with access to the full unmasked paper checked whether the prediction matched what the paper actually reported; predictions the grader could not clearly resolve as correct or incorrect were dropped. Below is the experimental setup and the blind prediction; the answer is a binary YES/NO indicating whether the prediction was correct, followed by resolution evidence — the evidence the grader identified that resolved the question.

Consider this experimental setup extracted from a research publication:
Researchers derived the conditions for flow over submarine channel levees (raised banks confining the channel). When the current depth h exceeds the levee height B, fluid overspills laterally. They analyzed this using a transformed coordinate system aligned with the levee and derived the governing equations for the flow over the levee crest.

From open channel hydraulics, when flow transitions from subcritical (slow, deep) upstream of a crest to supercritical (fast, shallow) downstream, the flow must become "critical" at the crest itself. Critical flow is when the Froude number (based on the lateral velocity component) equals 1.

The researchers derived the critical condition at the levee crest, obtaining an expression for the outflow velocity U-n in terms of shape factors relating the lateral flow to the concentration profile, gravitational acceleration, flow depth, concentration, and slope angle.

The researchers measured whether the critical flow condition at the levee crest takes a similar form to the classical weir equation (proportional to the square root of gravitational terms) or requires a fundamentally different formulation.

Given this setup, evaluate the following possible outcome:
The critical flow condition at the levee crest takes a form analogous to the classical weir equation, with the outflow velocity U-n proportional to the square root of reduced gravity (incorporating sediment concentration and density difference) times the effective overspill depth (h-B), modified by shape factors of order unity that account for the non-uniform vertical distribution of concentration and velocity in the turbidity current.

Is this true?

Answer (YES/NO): NO